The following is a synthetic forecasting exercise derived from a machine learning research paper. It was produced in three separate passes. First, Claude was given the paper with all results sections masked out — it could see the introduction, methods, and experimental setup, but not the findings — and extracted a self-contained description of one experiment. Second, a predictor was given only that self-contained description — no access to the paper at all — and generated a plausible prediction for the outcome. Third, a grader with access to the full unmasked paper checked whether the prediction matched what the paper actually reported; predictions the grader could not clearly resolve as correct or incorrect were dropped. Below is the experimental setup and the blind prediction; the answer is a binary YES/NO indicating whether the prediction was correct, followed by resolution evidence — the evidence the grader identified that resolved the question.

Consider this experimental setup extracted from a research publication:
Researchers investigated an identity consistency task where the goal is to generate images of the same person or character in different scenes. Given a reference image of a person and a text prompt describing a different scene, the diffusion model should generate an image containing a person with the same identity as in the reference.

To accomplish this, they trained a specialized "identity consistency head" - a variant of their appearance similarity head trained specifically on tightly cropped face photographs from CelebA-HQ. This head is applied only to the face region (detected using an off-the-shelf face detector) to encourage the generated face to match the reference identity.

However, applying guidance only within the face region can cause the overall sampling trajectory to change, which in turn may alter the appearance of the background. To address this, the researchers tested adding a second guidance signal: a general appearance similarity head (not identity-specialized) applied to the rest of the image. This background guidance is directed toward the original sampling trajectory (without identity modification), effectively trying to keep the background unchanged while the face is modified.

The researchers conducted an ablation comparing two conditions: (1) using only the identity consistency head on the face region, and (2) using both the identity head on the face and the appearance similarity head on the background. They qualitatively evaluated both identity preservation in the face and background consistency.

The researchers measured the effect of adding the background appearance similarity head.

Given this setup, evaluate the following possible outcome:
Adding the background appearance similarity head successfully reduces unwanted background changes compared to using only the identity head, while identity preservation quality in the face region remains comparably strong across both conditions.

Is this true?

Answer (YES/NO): NO